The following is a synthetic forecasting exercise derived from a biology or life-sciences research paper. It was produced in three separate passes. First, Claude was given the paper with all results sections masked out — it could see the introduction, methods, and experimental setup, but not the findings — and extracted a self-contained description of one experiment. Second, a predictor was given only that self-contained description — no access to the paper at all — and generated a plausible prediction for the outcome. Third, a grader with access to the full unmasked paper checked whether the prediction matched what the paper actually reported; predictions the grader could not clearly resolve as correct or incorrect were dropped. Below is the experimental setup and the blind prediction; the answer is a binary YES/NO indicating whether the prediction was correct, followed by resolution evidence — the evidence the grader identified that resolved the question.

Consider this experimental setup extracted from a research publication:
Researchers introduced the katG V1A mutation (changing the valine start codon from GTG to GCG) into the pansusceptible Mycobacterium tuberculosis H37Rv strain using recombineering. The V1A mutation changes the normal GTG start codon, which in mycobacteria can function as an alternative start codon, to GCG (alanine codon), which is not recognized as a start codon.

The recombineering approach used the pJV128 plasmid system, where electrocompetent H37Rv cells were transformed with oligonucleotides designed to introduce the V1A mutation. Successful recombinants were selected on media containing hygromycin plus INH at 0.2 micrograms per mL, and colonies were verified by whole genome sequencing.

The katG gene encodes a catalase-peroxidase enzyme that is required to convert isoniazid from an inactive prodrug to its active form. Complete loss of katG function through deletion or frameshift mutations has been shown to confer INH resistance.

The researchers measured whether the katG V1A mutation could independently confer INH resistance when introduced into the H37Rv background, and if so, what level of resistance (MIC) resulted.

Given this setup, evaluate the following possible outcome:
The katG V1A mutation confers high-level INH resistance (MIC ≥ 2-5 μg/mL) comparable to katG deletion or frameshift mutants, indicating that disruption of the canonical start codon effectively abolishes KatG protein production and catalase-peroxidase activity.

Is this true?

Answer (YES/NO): YES